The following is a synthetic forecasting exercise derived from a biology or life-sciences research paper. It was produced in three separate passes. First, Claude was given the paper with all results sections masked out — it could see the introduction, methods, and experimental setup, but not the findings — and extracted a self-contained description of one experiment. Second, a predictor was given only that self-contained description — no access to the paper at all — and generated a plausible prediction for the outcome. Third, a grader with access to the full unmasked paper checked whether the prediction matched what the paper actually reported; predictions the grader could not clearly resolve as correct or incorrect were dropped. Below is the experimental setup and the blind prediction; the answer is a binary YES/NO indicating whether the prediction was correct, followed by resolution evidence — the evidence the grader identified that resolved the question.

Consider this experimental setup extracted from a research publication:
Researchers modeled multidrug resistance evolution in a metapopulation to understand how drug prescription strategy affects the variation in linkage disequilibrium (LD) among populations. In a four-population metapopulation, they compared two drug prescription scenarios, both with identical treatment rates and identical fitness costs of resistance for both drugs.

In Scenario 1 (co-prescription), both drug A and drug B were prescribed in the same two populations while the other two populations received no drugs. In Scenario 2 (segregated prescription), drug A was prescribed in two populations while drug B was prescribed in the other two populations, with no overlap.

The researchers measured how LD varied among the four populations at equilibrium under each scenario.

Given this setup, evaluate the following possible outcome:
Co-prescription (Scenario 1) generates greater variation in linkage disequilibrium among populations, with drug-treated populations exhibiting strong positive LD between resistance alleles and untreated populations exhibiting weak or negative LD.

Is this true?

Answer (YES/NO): NO